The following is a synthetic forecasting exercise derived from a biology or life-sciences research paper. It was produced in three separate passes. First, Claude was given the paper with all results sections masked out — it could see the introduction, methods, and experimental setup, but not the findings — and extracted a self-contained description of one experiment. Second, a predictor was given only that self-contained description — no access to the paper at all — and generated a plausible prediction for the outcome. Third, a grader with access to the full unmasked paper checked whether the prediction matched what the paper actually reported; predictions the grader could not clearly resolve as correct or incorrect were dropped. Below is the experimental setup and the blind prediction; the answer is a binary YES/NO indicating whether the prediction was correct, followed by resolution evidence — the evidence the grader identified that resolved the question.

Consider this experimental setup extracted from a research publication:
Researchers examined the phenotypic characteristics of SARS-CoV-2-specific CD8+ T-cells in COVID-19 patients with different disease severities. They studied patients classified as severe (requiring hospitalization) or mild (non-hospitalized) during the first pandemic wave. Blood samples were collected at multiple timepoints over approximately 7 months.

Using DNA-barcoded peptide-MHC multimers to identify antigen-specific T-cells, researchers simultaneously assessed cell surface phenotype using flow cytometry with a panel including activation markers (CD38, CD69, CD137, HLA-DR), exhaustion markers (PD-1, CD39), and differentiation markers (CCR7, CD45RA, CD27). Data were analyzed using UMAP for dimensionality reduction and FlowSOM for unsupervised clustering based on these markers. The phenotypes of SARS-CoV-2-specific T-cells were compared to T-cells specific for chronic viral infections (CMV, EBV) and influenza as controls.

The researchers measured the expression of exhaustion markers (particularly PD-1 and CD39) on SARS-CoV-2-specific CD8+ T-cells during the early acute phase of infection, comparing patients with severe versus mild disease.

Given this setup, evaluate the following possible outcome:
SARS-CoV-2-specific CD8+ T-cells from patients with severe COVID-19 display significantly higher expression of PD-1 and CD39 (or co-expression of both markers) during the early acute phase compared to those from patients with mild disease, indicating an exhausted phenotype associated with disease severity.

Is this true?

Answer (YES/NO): NO